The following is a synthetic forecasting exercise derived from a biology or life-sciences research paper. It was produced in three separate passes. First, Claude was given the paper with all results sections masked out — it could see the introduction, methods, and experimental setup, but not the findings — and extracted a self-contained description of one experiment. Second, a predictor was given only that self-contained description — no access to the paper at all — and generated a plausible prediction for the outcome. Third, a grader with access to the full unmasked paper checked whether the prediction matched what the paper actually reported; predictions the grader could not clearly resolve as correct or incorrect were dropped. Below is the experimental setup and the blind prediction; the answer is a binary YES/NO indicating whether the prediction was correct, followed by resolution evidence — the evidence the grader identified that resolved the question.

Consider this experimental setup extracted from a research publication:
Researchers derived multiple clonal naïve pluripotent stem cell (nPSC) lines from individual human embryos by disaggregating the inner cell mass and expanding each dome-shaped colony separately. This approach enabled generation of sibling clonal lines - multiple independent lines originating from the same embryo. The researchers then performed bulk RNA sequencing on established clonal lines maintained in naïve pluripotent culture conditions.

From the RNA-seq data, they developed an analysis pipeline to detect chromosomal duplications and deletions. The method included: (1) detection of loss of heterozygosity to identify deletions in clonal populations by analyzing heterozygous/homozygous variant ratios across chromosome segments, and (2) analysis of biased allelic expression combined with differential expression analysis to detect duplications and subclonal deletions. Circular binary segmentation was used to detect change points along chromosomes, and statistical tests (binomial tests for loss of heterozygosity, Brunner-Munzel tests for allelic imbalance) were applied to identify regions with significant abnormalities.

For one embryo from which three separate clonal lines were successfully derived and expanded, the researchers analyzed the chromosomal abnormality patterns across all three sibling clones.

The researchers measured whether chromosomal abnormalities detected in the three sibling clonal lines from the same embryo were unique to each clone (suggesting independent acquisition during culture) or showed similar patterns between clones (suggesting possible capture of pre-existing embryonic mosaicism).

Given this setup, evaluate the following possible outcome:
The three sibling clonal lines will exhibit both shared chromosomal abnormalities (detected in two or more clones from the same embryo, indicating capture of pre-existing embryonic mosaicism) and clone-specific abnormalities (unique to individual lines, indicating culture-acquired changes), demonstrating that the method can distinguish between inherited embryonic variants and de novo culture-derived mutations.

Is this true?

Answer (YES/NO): YES